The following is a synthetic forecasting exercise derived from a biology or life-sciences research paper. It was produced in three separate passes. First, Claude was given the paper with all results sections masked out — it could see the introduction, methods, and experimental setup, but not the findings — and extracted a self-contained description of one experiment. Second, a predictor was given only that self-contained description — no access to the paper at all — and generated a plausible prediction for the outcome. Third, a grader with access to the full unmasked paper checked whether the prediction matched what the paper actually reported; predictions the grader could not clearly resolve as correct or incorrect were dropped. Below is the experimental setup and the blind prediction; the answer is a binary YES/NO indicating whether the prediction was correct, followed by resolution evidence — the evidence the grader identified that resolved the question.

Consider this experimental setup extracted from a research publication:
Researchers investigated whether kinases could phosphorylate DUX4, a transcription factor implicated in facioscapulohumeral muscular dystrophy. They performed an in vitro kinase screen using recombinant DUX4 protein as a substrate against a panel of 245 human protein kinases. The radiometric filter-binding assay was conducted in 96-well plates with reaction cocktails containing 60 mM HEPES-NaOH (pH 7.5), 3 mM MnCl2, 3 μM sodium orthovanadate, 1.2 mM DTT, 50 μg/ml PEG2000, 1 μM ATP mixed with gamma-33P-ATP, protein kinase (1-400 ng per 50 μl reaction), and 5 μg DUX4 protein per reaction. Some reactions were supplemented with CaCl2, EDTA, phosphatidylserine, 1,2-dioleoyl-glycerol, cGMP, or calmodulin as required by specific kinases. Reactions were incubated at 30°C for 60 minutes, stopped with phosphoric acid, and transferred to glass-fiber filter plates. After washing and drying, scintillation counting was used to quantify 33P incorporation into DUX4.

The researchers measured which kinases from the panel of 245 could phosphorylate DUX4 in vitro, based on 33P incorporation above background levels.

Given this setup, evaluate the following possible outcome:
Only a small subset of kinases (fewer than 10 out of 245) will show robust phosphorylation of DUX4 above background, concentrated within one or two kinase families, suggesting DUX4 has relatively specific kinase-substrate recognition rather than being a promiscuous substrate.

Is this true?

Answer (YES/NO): NO